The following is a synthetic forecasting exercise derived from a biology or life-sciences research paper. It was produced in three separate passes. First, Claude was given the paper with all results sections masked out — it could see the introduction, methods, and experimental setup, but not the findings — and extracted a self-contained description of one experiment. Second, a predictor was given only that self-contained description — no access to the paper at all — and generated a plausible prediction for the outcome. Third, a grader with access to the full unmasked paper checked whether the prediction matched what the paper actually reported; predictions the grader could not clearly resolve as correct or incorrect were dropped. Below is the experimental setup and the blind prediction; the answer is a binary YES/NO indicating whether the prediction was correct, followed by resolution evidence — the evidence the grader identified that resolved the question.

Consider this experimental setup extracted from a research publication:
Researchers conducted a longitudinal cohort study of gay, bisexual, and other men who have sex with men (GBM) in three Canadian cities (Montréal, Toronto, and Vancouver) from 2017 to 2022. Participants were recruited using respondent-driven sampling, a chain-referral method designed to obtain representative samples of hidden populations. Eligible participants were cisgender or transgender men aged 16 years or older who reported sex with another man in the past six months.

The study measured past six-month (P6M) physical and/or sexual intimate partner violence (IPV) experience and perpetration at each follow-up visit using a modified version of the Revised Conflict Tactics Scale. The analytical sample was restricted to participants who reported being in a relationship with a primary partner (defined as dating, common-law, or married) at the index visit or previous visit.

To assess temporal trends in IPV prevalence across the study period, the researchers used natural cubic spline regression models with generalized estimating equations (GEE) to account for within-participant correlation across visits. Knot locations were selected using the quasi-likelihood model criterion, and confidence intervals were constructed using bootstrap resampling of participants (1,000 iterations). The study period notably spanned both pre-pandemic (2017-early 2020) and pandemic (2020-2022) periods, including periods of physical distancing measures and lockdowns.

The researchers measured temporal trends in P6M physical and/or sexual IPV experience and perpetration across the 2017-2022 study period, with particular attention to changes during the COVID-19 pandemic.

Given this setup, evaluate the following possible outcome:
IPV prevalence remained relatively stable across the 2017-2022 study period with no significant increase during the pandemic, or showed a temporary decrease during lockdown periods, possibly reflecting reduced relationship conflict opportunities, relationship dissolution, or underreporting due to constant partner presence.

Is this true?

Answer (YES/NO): YES